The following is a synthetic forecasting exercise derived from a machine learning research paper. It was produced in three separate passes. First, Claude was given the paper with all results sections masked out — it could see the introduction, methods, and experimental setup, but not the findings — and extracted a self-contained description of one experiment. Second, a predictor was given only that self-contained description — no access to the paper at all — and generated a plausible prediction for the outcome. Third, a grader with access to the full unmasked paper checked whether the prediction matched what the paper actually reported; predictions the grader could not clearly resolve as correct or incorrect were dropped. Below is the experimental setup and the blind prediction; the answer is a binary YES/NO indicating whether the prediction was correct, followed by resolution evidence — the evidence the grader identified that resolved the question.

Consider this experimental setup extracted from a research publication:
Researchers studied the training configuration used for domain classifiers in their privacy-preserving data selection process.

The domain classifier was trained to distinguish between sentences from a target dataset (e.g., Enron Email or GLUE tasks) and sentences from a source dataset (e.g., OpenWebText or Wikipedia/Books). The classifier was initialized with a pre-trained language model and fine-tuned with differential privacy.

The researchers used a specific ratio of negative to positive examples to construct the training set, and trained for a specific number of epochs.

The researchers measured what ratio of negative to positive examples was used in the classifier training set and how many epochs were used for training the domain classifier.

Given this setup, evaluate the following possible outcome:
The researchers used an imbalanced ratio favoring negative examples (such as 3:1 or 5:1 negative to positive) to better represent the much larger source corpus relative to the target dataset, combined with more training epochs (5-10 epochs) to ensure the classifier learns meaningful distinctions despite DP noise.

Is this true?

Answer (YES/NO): NO